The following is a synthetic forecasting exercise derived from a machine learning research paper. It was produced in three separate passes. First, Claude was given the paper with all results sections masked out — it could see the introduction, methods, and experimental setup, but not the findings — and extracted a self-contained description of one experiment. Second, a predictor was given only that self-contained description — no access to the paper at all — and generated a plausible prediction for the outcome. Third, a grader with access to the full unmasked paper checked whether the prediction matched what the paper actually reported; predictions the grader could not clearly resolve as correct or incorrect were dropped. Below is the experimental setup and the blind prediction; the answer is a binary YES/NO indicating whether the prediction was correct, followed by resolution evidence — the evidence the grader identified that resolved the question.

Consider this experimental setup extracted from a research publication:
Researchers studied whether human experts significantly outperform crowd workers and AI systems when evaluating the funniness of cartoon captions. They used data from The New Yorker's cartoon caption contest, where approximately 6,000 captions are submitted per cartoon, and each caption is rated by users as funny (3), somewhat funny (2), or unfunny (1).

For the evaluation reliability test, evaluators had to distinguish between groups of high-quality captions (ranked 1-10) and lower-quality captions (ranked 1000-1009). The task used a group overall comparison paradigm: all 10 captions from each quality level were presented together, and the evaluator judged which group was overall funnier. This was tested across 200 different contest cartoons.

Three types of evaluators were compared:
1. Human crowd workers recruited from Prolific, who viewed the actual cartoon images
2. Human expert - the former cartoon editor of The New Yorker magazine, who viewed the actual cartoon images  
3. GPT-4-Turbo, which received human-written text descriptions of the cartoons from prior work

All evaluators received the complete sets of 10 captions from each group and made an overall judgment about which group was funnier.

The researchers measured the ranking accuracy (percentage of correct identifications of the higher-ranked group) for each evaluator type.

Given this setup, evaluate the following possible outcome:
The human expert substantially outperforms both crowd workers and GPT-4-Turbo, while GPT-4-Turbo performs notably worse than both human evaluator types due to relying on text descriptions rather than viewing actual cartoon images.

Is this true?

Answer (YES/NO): NO